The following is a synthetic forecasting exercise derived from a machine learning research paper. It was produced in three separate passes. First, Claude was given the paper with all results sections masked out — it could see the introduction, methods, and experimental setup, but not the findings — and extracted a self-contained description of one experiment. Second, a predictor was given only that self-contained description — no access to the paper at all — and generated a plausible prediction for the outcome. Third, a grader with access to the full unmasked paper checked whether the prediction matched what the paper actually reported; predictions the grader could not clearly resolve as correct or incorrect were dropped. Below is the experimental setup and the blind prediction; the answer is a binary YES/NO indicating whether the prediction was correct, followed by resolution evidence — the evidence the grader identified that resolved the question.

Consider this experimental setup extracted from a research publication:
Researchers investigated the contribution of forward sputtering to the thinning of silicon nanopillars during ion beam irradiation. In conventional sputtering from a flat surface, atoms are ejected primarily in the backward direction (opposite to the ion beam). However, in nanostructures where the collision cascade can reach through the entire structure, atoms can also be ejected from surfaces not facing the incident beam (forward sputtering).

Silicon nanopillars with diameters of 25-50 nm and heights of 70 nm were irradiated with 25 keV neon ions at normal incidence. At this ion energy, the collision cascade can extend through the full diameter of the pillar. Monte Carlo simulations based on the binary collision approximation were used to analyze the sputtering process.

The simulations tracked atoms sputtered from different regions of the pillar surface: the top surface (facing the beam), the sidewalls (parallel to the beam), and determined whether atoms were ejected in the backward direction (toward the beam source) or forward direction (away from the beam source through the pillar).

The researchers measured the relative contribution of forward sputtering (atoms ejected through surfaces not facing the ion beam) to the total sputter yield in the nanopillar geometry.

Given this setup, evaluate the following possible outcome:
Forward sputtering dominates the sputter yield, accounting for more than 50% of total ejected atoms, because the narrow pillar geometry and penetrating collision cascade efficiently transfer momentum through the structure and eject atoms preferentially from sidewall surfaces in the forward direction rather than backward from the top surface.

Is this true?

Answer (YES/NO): YES